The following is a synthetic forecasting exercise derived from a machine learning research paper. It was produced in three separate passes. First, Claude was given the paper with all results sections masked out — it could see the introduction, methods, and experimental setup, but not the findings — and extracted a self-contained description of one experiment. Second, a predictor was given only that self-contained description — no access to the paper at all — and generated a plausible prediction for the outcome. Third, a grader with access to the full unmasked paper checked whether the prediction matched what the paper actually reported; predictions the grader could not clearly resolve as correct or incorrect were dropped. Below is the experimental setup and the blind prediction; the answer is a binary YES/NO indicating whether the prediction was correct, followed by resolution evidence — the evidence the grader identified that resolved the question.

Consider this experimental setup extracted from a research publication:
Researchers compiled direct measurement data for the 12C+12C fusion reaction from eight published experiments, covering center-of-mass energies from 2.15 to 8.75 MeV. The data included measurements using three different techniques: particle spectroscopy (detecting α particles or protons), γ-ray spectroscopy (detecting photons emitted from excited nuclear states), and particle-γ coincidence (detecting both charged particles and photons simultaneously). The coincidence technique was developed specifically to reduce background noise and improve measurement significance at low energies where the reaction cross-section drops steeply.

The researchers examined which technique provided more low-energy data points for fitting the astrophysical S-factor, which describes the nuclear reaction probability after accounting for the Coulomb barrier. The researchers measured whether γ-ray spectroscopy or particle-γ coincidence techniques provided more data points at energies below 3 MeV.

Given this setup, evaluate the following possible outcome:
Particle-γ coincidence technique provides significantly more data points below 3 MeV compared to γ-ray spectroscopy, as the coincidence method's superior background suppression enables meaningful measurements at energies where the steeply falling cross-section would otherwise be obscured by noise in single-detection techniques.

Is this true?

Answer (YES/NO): NO